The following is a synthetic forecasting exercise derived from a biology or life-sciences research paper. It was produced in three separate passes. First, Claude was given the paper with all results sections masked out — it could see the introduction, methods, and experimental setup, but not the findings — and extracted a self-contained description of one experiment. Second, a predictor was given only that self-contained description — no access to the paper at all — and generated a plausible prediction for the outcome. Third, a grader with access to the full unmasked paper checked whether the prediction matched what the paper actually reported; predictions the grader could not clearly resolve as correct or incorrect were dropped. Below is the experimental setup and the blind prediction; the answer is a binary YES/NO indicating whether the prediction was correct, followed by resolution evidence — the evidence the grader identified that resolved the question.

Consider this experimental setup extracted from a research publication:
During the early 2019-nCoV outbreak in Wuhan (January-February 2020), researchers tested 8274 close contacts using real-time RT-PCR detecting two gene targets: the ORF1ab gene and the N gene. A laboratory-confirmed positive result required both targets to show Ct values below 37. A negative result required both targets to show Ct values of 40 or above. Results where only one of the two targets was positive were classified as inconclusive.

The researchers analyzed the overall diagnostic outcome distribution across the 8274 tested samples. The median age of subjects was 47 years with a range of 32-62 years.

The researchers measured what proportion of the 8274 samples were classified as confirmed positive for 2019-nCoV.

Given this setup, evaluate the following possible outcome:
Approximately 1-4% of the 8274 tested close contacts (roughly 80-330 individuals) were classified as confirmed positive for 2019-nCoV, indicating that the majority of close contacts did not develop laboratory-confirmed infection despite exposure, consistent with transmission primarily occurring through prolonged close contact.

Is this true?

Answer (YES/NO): NO